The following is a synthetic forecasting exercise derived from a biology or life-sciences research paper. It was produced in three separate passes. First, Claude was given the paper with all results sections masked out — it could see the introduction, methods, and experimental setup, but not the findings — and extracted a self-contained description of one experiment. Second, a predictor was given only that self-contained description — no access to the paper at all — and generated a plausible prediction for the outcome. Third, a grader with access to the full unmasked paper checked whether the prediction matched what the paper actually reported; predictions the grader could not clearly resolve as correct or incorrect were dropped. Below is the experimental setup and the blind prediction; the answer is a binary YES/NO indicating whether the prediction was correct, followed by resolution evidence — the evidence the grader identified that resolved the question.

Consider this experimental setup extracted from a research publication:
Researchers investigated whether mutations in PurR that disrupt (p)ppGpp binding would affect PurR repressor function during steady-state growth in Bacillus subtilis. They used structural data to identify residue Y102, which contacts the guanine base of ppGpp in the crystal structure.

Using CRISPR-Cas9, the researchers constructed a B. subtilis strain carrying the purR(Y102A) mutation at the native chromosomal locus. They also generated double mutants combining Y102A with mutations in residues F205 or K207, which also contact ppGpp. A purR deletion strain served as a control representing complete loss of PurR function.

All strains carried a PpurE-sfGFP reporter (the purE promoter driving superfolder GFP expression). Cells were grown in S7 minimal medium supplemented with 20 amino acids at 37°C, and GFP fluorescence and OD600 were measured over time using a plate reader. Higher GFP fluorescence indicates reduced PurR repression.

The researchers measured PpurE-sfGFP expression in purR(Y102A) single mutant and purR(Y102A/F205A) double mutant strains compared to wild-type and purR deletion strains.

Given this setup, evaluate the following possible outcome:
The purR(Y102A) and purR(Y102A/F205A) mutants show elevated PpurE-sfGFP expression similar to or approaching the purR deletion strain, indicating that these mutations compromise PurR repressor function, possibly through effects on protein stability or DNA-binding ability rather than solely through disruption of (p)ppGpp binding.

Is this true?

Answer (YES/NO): NO